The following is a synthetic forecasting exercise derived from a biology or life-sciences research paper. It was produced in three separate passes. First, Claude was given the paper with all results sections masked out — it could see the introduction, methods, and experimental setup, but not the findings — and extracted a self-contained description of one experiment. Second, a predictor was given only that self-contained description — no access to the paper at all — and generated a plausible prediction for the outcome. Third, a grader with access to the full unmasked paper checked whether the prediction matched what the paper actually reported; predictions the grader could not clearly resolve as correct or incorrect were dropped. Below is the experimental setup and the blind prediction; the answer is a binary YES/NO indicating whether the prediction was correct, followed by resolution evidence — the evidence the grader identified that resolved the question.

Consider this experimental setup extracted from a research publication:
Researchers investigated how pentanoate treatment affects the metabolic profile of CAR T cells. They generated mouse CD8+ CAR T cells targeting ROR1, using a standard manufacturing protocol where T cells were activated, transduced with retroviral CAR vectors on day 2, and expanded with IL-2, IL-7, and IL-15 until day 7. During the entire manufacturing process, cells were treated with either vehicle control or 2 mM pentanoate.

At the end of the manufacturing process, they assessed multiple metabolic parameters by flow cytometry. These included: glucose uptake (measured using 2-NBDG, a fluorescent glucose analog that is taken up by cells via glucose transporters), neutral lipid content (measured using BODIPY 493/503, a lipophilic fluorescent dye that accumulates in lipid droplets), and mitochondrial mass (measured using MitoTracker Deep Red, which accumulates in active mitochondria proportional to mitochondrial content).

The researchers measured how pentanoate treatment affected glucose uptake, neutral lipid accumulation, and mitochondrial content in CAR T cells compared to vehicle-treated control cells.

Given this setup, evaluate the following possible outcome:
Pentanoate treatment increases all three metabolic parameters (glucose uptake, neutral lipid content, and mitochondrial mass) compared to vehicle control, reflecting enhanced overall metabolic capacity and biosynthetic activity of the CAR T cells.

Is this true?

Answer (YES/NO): YES